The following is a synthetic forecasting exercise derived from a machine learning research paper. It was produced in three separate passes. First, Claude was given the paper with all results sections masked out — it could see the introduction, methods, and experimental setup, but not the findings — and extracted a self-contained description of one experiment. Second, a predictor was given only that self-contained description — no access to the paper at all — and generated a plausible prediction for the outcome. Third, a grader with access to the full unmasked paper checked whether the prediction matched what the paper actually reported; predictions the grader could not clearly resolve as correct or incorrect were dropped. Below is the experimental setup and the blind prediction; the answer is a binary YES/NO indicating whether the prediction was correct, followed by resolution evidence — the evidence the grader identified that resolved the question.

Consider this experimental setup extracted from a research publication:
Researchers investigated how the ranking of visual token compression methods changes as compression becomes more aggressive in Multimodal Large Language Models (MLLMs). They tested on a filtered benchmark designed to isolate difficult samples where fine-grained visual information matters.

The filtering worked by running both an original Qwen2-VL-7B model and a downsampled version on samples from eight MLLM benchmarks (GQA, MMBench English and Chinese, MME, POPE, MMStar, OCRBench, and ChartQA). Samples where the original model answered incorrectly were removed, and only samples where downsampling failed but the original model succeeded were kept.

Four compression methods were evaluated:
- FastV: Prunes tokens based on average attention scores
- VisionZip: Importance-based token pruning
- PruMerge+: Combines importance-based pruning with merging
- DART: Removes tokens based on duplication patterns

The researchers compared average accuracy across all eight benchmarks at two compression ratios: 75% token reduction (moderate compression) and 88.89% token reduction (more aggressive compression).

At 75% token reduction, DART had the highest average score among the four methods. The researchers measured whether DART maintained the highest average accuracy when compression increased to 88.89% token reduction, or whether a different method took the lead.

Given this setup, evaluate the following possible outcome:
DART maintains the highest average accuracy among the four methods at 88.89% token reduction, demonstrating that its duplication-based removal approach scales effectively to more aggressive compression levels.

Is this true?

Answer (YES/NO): NO